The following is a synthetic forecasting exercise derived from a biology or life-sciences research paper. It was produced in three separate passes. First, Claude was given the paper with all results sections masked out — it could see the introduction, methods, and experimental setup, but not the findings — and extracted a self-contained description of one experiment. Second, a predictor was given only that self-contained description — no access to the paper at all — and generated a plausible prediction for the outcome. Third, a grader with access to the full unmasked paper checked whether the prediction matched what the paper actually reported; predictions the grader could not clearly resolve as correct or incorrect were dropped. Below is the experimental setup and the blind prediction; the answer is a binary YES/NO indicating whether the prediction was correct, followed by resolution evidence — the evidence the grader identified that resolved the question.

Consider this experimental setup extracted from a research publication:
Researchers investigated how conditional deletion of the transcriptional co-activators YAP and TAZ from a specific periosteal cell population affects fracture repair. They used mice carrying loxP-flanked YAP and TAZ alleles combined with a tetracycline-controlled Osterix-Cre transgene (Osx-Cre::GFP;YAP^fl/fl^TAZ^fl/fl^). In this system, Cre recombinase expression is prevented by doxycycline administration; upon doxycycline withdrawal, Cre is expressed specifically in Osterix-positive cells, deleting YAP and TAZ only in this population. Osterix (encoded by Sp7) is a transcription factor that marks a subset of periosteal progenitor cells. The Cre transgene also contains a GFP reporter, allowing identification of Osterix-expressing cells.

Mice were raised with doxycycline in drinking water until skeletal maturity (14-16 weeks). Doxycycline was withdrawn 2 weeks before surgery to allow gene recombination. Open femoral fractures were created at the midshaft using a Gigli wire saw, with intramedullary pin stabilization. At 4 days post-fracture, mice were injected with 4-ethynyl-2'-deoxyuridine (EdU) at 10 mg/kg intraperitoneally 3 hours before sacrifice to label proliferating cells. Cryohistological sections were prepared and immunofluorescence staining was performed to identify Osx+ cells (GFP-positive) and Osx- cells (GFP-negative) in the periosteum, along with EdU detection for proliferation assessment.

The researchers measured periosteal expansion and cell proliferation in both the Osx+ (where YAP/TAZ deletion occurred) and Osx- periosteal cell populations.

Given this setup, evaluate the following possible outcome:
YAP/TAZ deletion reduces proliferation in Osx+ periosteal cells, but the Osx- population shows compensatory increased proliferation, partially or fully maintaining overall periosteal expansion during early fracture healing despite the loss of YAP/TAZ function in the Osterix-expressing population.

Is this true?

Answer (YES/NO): NO